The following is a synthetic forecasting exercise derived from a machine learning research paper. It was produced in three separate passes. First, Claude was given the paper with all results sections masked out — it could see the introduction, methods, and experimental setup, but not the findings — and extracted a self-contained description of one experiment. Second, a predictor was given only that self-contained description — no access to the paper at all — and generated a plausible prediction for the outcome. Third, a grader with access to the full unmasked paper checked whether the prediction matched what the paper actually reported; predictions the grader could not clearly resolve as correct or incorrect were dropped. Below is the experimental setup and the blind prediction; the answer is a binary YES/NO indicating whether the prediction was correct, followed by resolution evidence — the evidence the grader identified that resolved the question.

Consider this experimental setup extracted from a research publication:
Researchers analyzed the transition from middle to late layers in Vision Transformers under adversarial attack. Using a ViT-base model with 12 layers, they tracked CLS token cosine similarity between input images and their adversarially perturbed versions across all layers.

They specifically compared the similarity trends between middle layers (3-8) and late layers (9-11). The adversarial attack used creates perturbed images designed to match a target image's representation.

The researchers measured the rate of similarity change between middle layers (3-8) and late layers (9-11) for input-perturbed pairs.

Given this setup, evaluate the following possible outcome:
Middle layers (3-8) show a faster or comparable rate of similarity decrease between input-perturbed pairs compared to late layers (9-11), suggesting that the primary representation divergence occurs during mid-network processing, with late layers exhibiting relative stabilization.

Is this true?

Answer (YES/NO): NO